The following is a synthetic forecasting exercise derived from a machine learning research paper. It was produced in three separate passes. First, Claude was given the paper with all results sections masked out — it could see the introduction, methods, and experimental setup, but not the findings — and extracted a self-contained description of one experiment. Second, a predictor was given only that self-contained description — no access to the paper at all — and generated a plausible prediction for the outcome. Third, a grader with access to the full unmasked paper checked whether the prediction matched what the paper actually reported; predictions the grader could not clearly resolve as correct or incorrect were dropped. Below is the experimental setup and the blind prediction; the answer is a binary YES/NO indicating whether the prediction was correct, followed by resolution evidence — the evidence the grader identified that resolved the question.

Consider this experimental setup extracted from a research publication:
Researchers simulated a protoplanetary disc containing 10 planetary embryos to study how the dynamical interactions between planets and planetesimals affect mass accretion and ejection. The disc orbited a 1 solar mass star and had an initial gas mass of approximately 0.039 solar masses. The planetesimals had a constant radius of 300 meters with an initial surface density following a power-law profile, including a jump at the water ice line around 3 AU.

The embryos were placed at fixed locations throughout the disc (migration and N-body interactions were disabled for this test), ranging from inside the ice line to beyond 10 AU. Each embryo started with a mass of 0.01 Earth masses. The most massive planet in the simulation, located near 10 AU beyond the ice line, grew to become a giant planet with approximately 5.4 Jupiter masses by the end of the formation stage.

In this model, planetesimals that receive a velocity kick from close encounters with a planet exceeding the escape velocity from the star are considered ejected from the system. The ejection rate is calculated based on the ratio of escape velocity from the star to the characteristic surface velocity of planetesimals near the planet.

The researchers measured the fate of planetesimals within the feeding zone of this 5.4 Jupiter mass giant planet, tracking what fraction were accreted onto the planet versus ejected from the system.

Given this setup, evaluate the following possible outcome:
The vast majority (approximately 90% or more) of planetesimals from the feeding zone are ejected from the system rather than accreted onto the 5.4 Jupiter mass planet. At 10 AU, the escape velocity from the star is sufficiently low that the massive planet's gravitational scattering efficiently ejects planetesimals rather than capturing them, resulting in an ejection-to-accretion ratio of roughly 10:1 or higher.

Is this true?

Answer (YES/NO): NO